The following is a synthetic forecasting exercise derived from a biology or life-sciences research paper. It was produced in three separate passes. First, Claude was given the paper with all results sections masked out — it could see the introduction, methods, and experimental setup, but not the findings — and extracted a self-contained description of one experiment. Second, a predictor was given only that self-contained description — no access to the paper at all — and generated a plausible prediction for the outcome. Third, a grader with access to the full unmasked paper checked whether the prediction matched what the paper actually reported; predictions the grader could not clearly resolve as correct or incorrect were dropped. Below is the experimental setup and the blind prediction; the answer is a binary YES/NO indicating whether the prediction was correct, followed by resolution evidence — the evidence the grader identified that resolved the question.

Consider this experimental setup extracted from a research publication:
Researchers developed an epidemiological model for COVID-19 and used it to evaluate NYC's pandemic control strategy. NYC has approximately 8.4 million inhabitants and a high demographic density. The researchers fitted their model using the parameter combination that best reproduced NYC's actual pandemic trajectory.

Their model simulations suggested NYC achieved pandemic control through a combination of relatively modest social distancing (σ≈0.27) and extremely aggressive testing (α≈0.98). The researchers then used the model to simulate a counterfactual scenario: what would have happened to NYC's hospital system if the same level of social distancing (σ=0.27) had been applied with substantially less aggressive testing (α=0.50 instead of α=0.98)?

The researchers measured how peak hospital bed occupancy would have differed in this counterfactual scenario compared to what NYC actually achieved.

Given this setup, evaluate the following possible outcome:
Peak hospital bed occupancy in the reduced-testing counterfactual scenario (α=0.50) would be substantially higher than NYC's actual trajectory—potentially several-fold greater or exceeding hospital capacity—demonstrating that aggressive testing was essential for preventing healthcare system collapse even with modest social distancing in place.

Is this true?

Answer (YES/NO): YES